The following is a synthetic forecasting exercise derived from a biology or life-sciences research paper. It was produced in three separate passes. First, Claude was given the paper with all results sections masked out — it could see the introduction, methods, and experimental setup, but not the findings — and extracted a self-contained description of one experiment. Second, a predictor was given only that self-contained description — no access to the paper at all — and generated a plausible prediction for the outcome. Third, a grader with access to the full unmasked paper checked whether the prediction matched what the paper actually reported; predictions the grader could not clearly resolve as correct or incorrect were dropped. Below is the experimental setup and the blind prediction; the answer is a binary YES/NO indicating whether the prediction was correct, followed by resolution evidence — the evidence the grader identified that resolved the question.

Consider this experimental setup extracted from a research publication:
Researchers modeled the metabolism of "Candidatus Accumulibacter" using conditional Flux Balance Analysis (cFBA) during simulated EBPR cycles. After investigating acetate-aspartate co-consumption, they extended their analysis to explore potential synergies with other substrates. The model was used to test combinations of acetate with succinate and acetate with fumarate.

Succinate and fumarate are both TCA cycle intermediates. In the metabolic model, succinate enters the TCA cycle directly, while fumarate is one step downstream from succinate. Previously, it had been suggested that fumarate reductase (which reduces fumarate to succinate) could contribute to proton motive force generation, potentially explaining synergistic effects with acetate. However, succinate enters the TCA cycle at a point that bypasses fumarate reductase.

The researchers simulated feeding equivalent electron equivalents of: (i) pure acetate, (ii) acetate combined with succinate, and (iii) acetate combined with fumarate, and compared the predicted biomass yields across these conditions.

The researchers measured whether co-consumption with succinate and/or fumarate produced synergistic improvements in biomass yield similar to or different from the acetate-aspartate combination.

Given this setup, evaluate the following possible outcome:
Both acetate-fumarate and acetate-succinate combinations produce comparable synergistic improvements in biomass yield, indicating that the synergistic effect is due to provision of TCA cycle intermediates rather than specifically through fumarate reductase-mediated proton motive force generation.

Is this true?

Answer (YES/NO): YES